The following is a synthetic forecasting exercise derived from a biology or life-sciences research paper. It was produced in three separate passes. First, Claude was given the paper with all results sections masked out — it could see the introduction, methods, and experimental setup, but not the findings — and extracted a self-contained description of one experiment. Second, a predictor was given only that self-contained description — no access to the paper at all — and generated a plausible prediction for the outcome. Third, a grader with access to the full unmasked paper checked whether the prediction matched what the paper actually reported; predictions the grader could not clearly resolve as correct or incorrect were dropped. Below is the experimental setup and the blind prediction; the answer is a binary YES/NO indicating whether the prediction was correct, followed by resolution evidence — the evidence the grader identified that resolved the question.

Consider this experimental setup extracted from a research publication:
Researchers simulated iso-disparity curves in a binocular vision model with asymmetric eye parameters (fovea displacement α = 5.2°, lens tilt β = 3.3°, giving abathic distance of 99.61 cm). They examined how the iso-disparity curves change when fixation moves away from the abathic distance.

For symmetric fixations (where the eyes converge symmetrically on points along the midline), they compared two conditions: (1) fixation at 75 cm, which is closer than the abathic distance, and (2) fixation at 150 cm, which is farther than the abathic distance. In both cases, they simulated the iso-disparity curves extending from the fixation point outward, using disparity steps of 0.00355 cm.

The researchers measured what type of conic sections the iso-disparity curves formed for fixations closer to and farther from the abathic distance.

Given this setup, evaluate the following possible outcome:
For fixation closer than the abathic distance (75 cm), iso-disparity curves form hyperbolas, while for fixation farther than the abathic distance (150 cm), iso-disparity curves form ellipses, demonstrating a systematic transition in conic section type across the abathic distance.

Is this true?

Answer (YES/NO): NO